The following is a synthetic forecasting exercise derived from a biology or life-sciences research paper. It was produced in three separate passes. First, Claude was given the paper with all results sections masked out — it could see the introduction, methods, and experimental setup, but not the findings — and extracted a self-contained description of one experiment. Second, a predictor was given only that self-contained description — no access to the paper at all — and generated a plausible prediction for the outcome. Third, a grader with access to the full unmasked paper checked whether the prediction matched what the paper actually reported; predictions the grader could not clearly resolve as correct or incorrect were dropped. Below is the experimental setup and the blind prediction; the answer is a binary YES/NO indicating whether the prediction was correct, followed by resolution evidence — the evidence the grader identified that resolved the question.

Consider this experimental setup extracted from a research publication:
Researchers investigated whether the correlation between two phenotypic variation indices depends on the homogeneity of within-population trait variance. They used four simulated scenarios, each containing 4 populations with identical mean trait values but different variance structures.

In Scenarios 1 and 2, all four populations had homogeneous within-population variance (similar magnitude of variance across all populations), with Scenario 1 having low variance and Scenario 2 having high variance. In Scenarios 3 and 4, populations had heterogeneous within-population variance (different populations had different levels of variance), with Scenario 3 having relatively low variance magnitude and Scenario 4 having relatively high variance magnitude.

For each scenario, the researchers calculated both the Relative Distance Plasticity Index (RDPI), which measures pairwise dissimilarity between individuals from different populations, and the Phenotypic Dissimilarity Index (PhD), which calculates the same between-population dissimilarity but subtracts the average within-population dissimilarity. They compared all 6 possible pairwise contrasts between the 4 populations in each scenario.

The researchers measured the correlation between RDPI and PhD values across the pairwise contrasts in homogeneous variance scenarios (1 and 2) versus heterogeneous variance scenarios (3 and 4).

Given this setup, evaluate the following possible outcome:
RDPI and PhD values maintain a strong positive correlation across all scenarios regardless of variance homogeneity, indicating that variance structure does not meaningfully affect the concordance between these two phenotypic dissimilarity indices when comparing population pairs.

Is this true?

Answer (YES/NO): NO